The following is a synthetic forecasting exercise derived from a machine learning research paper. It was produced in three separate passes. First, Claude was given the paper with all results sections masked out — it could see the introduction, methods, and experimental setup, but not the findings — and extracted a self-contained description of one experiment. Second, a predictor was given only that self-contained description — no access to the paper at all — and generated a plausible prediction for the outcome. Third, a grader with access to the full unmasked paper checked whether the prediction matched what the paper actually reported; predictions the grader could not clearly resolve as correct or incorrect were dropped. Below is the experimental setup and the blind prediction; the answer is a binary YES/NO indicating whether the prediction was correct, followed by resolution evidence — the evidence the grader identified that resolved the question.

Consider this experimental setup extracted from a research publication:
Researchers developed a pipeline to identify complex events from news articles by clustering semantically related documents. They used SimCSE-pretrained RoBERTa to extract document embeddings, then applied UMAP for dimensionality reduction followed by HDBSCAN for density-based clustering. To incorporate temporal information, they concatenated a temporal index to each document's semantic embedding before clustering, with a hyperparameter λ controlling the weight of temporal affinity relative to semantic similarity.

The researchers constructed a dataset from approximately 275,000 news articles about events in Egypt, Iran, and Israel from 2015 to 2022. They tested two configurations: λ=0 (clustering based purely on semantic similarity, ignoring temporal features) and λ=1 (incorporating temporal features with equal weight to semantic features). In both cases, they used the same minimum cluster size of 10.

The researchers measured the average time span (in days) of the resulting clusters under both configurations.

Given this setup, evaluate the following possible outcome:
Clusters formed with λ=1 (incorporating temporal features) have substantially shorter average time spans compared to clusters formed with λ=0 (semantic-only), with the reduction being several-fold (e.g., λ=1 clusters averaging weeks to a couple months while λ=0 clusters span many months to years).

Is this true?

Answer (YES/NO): YES